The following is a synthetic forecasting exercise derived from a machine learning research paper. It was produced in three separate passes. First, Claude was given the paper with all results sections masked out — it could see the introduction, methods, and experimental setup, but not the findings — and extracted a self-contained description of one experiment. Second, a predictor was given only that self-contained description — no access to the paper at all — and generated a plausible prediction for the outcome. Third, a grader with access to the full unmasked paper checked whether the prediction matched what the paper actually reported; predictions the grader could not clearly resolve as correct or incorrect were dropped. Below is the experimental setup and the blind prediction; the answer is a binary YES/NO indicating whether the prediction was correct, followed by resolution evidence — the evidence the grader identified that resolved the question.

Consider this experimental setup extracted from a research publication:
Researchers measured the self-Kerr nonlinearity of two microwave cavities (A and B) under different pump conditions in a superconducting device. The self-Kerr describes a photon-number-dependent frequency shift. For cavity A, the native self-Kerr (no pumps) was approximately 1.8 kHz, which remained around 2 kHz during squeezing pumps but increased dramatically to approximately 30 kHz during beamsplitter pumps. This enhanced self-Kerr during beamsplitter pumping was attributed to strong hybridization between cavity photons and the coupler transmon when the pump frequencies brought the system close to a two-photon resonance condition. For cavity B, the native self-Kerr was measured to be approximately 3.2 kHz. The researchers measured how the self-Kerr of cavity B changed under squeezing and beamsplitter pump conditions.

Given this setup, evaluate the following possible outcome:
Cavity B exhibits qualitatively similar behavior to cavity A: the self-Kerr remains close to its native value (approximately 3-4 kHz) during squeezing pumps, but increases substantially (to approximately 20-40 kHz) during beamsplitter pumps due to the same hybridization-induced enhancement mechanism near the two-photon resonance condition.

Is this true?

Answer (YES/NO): NO